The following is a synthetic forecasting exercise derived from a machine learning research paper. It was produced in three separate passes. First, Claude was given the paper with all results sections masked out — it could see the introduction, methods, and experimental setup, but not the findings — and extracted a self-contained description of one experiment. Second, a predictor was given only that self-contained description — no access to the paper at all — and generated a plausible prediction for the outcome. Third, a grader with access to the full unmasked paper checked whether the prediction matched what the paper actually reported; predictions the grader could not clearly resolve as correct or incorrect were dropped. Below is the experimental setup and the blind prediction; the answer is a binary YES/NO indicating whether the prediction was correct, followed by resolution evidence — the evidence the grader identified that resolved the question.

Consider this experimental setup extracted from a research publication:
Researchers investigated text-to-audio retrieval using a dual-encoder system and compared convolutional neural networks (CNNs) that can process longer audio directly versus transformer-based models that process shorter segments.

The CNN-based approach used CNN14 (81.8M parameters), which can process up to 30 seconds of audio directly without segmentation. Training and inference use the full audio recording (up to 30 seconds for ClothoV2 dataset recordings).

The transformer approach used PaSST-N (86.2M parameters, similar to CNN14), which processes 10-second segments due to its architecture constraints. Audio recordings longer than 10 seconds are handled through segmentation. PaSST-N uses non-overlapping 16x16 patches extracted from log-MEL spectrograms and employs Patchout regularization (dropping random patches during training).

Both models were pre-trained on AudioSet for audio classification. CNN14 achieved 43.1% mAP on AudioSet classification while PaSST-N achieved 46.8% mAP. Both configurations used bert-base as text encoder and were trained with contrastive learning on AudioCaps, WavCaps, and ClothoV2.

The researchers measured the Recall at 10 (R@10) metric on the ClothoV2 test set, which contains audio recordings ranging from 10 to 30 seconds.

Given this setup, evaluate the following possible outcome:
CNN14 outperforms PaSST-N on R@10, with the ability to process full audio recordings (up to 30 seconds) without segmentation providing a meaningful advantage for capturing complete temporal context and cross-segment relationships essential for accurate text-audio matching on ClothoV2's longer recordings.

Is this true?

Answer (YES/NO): NO